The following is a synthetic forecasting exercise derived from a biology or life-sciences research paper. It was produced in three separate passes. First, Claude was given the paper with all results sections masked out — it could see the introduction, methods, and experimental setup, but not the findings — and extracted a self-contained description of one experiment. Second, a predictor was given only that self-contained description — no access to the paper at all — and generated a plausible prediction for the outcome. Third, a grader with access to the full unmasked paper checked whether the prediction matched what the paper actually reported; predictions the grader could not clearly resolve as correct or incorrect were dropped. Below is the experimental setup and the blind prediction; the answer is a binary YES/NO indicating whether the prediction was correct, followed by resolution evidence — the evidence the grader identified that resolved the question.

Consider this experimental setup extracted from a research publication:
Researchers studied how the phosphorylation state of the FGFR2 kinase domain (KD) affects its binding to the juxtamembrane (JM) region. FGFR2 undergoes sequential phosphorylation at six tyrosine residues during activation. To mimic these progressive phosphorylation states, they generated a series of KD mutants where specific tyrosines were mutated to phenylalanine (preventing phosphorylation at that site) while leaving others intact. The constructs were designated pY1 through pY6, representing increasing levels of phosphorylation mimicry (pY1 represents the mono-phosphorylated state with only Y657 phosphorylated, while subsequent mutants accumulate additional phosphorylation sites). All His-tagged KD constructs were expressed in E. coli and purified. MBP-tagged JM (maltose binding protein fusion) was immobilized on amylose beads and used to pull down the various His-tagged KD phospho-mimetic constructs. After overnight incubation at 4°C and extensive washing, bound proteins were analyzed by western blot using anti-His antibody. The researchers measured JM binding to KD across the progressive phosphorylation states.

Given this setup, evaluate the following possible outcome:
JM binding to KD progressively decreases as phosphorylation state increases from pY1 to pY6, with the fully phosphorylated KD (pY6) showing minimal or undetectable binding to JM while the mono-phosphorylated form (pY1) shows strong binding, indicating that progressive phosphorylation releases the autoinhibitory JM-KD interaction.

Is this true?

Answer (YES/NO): NO